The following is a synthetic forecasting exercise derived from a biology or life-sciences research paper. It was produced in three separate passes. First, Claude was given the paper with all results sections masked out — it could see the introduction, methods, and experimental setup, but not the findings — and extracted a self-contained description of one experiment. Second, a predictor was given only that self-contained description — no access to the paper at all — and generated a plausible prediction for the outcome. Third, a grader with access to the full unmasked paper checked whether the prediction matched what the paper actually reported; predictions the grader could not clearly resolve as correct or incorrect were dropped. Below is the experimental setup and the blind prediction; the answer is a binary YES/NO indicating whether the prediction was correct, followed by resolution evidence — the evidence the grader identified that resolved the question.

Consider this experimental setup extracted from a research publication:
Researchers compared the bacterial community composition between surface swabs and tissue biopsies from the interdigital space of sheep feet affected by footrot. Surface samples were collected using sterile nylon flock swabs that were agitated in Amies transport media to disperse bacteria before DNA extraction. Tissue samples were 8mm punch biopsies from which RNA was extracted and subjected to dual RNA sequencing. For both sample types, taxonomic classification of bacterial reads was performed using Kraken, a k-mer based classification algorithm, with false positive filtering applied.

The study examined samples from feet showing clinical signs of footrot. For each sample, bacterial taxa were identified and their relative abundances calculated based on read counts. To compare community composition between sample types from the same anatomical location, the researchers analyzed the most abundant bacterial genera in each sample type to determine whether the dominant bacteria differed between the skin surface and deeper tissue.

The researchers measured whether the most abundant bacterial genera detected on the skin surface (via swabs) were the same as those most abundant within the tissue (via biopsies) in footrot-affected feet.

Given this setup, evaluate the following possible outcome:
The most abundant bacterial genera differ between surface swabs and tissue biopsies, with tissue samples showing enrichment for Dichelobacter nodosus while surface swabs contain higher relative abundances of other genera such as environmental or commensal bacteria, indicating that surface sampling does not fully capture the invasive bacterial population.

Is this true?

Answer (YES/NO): NO